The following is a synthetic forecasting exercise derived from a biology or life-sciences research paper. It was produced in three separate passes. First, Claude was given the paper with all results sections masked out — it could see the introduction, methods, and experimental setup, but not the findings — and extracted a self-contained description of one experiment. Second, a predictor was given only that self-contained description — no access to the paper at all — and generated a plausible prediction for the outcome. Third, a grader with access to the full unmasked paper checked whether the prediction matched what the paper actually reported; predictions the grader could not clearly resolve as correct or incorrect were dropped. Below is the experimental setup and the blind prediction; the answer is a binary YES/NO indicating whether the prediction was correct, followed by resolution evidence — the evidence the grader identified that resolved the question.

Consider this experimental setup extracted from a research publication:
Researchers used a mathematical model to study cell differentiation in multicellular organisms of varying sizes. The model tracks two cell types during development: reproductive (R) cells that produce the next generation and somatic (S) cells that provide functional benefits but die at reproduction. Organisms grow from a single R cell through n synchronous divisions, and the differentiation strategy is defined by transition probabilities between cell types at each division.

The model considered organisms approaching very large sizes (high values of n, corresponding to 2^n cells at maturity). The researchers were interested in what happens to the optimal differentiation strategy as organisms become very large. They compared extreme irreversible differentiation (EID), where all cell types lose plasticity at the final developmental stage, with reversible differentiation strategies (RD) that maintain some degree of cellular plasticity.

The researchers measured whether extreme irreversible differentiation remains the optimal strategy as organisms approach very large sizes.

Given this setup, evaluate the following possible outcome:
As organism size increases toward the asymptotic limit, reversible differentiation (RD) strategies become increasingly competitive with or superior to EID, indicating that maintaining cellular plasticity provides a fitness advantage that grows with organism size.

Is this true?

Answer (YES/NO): YES